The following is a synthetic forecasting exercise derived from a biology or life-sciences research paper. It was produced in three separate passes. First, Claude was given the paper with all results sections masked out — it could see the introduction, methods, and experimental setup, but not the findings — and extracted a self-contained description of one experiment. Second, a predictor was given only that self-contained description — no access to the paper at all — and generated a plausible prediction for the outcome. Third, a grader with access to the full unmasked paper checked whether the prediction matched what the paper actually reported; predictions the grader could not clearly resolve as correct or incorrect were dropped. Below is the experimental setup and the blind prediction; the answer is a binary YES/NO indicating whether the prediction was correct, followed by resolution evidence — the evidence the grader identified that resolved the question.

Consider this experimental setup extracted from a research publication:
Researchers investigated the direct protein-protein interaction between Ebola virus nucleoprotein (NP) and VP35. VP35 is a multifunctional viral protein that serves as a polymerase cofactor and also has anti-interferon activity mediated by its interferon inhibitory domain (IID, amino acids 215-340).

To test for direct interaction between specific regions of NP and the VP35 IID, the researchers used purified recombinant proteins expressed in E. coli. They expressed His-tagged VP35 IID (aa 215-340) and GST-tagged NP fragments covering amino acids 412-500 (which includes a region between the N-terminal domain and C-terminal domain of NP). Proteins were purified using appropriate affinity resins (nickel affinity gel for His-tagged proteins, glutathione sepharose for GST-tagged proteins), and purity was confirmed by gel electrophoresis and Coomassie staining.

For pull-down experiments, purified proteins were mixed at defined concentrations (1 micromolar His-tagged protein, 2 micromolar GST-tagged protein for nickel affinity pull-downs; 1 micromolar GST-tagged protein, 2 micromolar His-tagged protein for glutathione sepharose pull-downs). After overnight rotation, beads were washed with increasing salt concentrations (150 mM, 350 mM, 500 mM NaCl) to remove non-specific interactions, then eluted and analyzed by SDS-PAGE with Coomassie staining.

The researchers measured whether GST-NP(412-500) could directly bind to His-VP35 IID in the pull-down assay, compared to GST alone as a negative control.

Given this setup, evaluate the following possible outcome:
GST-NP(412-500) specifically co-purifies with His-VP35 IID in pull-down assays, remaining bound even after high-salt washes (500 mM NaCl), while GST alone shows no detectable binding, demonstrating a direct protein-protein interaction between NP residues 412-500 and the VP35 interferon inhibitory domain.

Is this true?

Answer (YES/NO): YES